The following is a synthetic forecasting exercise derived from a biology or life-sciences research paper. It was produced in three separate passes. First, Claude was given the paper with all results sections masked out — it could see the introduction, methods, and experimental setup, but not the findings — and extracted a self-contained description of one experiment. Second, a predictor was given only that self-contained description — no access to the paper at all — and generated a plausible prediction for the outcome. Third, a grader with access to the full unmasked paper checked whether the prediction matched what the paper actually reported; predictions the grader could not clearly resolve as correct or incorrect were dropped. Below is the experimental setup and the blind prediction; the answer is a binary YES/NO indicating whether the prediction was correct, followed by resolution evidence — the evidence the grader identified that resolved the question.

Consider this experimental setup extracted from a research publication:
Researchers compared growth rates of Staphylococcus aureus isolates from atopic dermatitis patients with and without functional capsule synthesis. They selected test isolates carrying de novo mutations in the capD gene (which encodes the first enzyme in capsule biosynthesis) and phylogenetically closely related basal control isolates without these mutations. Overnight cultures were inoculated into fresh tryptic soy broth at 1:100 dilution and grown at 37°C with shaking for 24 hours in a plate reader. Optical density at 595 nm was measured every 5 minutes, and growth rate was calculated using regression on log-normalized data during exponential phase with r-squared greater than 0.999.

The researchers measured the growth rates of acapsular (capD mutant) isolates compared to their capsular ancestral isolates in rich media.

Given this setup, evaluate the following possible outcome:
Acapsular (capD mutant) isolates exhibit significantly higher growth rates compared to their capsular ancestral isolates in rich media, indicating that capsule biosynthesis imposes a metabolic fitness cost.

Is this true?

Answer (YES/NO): YES